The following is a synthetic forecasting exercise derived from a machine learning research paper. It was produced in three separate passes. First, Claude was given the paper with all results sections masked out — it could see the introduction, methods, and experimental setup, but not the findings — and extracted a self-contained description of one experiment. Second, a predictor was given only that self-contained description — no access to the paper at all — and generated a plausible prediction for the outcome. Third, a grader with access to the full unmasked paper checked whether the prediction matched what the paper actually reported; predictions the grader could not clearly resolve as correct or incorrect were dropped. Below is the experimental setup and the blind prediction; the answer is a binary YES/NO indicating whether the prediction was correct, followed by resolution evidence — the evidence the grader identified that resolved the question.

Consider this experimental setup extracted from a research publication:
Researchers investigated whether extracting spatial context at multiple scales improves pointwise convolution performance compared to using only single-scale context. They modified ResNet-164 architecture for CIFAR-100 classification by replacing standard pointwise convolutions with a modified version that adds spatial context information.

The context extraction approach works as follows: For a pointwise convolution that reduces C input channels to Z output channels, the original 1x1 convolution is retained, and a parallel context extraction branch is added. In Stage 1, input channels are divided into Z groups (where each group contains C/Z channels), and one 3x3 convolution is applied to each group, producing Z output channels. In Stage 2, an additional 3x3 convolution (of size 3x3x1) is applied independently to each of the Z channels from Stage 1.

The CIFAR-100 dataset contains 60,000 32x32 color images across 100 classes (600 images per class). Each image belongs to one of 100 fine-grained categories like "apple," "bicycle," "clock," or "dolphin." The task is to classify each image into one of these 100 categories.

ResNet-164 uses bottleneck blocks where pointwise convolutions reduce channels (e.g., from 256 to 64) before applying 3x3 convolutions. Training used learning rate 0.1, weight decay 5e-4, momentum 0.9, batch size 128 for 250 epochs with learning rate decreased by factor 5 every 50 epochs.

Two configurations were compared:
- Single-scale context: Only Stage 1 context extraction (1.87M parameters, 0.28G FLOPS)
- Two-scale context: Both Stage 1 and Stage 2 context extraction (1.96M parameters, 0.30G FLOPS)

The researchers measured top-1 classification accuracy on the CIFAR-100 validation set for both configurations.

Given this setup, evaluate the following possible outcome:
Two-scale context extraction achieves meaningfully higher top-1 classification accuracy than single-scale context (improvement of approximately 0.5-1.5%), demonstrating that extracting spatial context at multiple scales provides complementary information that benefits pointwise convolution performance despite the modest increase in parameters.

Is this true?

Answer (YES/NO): YES